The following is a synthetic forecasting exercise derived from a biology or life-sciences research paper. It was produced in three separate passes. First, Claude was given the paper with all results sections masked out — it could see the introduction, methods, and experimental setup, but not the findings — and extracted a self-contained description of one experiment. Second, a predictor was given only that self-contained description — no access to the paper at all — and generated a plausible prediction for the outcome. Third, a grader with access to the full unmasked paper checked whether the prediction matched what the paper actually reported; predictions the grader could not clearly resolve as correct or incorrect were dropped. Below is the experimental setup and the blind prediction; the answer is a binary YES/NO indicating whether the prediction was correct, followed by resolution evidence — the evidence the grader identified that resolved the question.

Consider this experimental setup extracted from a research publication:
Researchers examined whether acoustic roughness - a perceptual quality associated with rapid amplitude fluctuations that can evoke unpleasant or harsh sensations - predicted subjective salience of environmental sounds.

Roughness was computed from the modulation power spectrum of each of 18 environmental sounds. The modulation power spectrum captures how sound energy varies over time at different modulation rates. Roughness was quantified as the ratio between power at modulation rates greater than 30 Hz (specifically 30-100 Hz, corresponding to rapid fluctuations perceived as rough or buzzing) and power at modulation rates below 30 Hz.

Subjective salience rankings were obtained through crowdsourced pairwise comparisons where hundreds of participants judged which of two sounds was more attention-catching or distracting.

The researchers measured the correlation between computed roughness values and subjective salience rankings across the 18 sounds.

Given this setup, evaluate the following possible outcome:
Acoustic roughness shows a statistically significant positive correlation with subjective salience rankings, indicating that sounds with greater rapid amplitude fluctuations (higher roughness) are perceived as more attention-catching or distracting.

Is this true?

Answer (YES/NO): YES